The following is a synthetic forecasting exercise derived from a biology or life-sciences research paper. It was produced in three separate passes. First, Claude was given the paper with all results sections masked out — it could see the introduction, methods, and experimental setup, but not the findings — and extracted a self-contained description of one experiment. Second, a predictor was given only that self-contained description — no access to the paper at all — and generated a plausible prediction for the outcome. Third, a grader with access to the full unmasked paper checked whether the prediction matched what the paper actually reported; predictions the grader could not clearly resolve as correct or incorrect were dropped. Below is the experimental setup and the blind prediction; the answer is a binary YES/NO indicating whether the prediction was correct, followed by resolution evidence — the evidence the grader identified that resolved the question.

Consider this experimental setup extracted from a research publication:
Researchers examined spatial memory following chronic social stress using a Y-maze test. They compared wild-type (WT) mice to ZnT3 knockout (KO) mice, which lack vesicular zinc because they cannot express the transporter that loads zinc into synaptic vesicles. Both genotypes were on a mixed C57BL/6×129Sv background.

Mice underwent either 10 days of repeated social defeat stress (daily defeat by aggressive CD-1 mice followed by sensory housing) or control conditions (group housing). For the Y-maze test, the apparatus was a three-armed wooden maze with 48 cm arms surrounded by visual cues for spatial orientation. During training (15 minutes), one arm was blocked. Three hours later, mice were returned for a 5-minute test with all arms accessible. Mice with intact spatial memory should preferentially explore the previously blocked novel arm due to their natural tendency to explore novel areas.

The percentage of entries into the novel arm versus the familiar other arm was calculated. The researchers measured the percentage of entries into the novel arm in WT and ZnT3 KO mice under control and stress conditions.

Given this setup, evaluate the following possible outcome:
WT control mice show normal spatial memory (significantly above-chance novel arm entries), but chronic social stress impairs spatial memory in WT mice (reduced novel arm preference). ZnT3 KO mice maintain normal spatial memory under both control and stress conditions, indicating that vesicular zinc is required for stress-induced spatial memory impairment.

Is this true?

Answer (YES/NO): NO